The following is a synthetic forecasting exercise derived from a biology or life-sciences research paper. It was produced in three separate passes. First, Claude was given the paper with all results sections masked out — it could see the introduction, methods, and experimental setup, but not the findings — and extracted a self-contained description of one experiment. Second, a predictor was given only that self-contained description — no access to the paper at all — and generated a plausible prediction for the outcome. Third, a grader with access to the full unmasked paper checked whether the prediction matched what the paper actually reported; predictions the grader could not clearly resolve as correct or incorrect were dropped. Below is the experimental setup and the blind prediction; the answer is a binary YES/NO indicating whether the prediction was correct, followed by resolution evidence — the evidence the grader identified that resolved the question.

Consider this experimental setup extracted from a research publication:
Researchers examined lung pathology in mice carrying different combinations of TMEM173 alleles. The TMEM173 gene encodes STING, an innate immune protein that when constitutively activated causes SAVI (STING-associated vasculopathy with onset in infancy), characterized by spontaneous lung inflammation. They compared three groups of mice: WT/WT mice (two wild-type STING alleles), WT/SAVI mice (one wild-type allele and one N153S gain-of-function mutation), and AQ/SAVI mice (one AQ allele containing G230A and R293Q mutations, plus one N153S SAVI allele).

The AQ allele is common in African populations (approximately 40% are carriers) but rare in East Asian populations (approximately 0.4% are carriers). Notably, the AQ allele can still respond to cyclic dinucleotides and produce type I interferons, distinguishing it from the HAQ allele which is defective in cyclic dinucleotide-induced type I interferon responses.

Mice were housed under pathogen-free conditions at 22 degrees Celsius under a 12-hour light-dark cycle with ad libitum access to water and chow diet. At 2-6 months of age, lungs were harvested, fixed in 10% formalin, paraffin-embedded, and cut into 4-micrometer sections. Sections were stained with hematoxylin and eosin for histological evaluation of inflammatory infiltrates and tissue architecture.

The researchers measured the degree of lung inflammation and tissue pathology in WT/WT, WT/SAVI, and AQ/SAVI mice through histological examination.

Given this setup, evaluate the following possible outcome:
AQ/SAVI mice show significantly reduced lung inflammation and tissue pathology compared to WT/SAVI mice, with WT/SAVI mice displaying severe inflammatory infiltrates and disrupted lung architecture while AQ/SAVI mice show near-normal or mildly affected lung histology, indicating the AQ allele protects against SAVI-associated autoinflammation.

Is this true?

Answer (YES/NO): YES